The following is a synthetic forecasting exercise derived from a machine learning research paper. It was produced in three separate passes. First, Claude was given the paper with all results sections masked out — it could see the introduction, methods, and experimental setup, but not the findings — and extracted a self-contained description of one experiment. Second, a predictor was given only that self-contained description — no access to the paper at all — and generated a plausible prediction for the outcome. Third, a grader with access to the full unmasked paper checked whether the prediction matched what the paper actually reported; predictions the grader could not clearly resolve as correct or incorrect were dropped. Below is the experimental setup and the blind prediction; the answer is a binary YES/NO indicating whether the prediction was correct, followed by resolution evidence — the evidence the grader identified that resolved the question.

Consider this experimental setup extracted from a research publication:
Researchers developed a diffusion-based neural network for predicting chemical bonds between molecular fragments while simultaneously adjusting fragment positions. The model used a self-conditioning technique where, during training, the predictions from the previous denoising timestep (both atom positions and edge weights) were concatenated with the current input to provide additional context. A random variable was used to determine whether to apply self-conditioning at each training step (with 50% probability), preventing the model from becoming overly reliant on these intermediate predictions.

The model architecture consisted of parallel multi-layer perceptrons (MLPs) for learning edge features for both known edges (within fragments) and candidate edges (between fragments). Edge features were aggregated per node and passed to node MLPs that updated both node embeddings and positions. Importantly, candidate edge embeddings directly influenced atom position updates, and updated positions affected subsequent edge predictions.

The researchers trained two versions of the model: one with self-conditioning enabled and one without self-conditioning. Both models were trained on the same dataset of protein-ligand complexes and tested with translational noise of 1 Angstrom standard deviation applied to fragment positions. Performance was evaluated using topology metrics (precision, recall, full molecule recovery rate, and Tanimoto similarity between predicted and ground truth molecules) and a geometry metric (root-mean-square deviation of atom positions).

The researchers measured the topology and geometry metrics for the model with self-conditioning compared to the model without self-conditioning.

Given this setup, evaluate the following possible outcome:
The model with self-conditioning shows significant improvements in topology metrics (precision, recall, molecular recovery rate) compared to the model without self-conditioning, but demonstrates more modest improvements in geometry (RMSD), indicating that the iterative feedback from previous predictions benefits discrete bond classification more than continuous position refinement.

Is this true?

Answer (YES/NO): NO